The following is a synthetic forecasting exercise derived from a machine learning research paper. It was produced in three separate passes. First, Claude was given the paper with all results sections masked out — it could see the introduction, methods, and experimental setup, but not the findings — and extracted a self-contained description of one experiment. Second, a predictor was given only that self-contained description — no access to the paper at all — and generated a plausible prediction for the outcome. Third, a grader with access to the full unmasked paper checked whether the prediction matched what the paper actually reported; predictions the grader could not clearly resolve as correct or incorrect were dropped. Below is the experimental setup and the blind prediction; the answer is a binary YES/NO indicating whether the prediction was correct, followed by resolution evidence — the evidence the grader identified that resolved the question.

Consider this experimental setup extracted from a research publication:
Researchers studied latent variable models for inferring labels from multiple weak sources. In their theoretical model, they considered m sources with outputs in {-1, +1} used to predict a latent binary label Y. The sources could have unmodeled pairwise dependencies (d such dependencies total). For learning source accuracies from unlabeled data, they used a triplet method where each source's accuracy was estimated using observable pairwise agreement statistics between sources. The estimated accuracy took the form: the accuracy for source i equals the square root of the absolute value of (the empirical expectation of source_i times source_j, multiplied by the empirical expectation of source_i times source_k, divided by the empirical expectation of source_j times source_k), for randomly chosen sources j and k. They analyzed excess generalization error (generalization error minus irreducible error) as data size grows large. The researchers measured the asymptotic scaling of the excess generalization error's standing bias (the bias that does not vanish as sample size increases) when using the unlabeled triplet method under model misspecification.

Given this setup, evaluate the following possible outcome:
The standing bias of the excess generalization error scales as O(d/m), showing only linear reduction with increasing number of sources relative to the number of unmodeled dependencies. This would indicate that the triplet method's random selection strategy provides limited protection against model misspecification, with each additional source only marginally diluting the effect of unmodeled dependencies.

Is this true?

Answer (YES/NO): YES